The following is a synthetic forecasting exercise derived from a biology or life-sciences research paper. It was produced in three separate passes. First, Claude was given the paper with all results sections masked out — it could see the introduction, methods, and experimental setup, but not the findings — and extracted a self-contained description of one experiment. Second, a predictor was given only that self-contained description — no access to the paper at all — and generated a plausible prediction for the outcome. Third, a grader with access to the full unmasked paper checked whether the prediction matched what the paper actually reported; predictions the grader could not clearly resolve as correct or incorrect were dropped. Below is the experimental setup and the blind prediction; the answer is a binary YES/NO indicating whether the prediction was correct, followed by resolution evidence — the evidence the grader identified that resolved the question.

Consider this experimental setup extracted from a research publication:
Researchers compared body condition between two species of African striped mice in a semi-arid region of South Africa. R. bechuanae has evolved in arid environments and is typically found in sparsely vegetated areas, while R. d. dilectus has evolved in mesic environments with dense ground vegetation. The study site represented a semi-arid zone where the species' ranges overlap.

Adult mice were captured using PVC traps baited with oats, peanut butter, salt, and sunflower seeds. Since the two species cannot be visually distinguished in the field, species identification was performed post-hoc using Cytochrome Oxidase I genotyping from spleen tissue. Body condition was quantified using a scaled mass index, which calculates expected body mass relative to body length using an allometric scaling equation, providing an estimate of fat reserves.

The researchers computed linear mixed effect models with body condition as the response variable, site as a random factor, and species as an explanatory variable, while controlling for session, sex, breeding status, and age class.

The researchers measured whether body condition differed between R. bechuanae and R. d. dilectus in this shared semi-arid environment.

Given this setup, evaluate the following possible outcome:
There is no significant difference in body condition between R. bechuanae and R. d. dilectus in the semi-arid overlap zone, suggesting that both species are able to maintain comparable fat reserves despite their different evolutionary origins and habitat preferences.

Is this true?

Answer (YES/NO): YES